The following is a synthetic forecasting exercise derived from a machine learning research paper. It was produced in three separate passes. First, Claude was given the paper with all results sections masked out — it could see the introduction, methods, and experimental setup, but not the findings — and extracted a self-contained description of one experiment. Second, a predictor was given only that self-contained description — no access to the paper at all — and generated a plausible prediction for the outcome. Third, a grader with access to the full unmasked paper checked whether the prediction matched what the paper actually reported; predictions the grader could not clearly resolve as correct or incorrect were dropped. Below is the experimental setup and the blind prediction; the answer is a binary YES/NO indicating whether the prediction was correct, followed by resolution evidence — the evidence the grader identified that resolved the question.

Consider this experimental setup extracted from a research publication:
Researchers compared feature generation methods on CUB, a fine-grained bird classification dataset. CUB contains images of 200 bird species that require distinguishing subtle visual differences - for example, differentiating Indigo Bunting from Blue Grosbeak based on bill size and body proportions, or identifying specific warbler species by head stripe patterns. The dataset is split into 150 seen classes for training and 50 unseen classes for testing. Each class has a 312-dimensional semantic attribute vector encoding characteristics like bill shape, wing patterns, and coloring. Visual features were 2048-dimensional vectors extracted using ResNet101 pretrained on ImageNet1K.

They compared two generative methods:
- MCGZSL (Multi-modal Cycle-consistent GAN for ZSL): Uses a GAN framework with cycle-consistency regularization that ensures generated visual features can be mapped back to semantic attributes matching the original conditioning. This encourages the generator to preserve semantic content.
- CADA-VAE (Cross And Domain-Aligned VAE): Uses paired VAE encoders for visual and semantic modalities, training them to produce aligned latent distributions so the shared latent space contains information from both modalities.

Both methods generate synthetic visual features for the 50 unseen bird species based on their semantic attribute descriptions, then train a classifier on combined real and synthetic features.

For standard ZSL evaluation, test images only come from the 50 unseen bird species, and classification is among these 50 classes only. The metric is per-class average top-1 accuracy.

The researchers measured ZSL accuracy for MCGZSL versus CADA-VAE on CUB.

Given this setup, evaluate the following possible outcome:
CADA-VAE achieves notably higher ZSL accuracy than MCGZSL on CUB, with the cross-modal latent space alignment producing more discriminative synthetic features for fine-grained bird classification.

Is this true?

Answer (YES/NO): NO